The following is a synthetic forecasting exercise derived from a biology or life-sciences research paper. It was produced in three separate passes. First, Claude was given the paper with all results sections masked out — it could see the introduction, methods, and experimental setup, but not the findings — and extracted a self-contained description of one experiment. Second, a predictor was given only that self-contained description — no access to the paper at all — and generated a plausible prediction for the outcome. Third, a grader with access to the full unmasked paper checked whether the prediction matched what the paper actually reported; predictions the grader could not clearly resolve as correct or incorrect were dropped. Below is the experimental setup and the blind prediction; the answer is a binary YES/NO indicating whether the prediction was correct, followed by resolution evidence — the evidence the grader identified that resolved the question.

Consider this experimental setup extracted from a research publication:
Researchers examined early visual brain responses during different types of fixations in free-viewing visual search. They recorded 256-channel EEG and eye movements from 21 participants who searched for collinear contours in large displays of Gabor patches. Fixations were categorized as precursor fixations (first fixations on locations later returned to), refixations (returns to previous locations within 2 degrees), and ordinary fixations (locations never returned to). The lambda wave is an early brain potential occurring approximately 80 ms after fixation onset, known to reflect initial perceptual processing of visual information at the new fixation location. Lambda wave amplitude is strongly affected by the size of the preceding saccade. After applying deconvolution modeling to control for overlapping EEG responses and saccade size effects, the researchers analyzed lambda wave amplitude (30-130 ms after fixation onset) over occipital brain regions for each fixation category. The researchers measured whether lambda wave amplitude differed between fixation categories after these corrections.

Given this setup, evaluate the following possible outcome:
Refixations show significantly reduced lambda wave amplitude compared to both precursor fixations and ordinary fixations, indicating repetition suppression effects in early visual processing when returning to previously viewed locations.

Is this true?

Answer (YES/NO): NO